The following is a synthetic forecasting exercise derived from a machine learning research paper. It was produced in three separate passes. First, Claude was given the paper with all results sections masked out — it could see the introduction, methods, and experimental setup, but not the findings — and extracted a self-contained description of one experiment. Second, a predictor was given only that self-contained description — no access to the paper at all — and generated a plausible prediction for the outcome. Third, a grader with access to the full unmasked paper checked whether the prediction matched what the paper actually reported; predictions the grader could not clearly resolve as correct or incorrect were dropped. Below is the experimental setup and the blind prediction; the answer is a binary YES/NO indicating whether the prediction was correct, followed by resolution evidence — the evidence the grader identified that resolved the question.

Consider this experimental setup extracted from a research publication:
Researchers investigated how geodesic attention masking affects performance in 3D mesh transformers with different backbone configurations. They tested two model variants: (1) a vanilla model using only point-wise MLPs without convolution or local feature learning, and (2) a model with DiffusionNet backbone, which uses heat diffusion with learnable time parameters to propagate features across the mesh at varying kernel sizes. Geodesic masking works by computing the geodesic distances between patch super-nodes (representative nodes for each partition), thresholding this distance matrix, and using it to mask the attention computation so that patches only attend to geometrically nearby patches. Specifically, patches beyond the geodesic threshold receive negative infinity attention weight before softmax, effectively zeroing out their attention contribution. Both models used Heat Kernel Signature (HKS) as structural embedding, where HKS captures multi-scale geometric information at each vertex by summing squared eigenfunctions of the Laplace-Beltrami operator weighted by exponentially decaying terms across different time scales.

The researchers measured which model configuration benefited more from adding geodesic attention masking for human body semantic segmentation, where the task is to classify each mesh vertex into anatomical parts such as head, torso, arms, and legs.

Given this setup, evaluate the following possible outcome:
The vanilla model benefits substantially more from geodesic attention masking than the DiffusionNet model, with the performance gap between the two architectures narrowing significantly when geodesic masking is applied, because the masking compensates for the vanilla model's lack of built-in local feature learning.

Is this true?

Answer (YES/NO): YES